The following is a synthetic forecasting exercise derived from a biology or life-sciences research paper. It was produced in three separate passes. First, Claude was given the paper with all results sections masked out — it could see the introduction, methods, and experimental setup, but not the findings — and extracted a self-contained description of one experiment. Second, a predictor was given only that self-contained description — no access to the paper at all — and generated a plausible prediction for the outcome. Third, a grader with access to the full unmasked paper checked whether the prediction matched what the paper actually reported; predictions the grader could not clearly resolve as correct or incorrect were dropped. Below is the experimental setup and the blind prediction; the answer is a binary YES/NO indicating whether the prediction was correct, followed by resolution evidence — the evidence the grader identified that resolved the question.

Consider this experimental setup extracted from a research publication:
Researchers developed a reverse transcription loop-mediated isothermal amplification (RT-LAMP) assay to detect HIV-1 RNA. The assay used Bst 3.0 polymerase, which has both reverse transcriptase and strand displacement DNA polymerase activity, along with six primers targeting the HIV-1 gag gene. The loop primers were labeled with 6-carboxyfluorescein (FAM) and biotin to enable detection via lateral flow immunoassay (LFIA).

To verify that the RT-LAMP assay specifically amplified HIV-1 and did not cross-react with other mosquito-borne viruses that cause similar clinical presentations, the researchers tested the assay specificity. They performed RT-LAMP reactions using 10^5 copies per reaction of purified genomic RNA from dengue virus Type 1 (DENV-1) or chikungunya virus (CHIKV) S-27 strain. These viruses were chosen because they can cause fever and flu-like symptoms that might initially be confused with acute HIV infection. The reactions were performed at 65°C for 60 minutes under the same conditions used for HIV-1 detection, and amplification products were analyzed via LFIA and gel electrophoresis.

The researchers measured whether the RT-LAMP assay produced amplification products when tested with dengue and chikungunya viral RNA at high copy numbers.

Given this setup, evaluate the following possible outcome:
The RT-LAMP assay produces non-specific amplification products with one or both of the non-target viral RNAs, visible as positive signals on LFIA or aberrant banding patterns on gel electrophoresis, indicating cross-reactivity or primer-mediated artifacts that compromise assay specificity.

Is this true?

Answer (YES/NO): NO